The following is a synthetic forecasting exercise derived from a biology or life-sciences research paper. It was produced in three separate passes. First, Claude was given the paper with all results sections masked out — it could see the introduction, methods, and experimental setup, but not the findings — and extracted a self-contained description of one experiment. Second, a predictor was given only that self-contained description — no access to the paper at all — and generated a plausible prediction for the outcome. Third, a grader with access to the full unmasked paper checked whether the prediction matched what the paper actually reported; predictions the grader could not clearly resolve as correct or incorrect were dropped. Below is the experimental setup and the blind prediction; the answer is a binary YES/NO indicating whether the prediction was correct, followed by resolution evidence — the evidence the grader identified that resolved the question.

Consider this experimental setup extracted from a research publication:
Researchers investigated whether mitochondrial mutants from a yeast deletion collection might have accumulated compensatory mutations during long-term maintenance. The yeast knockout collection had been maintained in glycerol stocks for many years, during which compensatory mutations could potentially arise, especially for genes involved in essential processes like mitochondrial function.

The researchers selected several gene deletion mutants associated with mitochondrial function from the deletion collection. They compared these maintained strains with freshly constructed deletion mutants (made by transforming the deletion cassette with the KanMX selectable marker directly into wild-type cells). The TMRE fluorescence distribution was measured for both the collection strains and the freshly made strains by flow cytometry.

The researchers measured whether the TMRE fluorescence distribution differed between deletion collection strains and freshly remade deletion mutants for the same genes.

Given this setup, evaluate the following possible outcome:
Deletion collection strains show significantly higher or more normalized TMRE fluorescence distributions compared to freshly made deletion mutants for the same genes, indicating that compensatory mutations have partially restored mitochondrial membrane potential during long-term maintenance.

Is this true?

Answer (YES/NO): YES